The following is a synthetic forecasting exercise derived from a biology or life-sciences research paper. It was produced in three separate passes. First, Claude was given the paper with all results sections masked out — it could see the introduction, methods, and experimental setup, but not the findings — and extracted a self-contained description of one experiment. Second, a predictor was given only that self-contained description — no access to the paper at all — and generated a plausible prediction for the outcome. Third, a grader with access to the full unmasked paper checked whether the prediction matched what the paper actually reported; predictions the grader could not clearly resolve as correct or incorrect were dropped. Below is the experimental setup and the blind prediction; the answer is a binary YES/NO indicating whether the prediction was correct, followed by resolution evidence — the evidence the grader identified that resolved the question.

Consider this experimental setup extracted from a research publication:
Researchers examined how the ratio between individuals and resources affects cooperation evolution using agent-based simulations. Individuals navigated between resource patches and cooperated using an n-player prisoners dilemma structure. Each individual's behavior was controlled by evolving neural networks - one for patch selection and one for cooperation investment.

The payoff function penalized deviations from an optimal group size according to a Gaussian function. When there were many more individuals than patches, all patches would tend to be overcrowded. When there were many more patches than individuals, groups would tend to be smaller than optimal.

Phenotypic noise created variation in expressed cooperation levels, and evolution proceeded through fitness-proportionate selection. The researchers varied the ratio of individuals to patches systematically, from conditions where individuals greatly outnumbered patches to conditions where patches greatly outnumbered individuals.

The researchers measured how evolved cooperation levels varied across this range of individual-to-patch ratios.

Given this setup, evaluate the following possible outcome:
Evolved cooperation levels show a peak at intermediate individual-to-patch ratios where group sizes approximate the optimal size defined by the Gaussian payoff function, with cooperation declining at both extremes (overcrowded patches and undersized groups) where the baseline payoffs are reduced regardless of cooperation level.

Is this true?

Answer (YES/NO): NO